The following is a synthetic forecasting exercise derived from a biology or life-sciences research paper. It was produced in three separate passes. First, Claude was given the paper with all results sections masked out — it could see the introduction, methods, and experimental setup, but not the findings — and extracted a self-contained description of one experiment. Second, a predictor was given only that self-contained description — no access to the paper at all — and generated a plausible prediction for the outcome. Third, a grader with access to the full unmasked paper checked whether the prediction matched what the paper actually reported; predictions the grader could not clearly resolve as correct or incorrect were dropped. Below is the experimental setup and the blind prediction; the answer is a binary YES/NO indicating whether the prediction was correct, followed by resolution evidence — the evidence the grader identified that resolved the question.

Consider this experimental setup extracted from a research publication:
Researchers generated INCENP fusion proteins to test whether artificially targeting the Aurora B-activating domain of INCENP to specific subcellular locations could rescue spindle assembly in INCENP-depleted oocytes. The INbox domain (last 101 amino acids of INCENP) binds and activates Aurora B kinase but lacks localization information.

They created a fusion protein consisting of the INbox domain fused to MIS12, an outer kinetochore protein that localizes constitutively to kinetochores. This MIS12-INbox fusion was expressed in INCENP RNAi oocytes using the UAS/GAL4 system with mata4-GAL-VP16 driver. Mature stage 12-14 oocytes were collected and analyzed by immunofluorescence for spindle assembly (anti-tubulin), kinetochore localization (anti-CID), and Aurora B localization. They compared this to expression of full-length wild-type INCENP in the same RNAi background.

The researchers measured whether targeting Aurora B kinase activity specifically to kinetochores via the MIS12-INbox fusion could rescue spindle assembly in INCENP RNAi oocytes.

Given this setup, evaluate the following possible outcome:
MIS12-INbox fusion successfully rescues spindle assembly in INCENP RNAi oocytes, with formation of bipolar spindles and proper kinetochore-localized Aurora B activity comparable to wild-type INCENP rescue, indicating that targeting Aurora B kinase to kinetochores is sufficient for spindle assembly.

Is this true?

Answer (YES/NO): NO